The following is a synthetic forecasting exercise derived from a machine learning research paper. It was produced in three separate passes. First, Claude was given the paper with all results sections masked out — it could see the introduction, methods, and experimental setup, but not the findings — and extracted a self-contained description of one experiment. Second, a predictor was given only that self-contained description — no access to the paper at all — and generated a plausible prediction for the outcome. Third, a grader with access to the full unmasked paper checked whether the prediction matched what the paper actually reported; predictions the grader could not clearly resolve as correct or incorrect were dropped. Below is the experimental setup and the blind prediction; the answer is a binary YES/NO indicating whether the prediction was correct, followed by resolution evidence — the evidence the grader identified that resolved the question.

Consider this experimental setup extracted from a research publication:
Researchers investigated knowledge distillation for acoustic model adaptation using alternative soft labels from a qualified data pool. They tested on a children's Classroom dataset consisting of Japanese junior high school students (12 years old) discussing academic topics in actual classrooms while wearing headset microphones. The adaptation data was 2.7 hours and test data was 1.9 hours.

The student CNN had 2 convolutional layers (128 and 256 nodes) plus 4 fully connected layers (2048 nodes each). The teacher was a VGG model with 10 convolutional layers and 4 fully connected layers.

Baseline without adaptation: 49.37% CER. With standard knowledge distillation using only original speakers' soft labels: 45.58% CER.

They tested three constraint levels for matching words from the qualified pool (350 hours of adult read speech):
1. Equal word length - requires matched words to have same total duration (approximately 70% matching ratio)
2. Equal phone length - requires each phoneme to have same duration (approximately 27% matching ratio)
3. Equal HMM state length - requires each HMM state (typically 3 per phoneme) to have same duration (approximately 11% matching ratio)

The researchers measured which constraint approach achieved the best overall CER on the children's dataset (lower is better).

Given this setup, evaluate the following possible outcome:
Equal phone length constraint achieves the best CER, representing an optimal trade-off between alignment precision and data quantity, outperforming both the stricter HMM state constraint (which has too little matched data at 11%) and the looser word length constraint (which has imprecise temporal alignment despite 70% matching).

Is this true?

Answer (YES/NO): NO